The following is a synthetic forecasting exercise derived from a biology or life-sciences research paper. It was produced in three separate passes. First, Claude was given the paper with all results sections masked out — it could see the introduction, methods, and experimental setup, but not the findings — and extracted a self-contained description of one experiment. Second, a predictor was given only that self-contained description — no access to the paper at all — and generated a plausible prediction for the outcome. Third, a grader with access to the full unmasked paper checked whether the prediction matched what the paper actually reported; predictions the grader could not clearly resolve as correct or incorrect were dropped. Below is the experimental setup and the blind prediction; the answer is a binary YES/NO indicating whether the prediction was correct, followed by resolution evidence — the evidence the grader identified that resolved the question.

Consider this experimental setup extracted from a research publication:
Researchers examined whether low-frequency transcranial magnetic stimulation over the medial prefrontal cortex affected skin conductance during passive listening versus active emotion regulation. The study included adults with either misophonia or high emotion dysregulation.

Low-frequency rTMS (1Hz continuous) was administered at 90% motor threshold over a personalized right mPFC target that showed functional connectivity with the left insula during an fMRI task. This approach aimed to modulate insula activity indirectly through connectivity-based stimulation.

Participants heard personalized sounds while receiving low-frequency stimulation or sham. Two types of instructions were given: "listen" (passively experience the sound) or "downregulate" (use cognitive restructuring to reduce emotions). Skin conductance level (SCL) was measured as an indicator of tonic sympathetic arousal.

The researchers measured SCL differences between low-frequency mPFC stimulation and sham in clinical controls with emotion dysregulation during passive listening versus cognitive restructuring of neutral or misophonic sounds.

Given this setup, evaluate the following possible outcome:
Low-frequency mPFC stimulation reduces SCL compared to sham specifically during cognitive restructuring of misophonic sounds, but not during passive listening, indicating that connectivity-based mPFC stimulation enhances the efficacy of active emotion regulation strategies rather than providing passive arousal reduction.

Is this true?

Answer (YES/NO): NO